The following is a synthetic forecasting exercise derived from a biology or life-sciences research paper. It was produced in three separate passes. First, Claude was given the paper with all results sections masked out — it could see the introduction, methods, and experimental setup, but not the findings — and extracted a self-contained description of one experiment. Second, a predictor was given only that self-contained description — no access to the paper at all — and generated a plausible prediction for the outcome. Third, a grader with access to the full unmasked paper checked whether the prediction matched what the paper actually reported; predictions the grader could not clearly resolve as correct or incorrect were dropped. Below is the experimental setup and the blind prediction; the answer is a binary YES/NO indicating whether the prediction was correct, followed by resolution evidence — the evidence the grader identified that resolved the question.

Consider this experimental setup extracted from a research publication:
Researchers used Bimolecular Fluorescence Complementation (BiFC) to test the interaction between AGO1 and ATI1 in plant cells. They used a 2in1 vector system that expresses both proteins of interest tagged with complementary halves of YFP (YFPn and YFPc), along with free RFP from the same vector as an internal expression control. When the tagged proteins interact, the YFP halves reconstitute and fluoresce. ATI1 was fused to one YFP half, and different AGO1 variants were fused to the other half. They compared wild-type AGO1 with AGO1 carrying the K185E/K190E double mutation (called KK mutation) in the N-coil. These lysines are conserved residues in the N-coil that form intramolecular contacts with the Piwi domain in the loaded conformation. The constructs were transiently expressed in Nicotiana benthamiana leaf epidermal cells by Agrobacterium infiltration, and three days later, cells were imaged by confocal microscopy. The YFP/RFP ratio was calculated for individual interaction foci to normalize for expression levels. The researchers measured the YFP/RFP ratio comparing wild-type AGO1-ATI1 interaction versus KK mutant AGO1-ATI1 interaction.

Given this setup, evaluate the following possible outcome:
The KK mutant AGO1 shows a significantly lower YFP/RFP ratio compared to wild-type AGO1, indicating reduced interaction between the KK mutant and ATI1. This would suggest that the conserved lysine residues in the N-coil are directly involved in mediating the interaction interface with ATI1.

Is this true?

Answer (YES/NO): YES